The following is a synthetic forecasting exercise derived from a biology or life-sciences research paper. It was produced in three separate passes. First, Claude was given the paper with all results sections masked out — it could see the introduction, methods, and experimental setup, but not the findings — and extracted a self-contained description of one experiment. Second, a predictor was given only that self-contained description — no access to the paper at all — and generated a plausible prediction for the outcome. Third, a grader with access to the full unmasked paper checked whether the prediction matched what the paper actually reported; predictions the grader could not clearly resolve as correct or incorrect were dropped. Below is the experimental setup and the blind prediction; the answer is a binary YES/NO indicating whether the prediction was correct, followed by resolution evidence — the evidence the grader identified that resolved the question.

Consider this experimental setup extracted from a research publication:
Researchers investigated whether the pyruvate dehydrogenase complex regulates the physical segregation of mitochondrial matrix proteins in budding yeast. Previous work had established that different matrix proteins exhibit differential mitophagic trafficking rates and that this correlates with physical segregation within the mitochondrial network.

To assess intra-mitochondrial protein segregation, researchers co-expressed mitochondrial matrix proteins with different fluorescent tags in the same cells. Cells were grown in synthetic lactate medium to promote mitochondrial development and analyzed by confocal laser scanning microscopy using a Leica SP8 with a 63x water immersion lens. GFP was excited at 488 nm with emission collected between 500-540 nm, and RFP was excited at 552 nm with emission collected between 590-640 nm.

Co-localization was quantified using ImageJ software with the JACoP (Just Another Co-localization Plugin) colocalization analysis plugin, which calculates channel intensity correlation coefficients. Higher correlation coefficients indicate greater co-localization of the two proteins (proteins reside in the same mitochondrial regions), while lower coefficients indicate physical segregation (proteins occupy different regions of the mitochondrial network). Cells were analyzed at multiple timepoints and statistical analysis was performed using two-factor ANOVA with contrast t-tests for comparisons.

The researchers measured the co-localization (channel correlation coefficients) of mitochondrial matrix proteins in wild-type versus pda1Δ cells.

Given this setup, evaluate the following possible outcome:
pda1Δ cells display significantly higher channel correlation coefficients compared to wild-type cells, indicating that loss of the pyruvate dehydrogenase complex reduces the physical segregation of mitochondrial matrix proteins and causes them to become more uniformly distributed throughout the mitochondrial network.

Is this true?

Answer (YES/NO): NO